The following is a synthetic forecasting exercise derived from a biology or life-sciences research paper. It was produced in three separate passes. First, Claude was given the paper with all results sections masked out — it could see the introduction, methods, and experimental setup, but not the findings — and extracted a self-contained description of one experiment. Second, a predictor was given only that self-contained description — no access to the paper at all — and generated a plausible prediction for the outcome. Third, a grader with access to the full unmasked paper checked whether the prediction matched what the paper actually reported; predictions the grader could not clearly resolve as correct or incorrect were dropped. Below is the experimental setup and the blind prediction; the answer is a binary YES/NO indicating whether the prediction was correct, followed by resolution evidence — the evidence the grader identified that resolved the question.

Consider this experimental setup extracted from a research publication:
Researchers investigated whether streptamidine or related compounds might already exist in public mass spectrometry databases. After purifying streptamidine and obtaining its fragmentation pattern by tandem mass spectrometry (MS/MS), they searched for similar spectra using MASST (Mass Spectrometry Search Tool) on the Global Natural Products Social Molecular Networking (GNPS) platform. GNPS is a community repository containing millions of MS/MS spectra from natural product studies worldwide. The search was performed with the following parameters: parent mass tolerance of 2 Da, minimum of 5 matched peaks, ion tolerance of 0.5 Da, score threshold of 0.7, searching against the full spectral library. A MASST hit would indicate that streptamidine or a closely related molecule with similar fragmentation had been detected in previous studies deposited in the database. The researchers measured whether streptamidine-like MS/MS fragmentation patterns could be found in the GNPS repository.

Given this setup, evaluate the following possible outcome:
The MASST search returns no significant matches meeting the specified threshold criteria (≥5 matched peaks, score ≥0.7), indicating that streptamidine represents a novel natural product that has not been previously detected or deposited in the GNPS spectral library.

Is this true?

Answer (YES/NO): NO